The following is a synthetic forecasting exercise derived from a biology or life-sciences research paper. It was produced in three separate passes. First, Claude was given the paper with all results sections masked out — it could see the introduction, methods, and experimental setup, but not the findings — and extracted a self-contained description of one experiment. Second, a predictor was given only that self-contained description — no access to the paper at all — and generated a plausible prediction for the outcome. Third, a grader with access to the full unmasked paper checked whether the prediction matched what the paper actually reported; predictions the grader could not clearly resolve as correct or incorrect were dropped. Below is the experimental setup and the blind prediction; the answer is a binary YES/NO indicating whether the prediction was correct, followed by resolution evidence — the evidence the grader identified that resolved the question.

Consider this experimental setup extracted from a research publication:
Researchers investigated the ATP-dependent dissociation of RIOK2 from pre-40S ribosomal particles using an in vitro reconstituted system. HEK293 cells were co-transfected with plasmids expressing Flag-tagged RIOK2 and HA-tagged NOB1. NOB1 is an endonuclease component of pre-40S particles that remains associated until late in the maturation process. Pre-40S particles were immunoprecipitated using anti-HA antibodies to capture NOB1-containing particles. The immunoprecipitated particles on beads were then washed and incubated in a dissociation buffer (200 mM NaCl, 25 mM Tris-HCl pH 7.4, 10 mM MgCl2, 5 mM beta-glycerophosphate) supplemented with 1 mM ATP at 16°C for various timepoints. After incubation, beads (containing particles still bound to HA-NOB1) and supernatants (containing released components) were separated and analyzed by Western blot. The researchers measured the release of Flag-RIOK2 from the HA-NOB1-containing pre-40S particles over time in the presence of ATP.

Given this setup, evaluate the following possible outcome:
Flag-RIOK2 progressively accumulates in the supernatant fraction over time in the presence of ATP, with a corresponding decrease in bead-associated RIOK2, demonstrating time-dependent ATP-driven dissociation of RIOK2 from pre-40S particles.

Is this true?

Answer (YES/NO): YES